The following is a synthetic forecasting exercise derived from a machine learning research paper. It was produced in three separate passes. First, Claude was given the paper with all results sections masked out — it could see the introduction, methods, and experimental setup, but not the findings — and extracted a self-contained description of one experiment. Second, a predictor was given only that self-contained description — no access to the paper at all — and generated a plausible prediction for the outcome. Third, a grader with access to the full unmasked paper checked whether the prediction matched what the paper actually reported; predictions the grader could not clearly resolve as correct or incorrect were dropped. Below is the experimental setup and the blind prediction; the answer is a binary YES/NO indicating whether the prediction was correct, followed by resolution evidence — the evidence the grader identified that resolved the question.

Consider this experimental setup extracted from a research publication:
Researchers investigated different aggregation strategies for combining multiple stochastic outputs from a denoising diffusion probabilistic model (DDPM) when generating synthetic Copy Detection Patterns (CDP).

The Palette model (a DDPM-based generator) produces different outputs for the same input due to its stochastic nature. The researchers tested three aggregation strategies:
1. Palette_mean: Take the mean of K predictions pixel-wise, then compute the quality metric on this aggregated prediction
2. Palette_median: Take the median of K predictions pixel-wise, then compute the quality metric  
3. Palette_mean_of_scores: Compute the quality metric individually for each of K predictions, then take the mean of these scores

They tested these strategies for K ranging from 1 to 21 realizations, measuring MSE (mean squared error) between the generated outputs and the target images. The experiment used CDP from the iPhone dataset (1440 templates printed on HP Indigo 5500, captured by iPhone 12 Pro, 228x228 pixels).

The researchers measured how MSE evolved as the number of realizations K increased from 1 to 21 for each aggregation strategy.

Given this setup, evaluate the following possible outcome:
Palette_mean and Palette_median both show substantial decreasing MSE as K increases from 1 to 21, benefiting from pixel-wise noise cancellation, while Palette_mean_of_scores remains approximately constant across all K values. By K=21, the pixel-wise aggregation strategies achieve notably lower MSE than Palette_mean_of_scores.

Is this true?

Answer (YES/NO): YES